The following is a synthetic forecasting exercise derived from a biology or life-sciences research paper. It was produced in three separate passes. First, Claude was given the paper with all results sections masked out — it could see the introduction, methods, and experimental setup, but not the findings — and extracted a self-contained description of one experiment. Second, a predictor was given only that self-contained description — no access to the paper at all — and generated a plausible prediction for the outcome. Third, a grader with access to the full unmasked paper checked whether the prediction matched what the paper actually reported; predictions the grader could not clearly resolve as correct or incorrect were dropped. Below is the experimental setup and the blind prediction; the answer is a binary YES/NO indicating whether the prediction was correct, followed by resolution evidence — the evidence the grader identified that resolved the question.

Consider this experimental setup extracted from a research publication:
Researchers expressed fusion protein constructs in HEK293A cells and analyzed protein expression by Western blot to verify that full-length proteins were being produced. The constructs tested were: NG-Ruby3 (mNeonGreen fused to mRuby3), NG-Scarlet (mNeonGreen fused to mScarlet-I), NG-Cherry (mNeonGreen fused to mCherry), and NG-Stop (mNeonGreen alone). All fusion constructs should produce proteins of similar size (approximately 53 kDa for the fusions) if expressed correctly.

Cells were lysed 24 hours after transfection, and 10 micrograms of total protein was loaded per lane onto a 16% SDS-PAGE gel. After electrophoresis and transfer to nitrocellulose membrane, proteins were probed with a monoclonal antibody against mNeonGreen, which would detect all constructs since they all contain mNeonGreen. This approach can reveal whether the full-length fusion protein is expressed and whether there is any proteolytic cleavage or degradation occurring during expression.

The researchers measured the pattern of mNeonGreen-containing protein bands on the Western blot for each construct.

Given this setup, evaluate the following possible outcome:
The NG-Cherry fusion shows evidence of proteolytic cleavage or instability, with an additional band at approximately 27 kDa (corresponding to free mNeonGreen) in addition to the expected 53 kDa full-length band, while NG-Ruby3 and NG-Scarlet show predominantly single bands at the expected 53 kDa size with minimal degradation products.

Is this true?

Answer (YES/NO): NO